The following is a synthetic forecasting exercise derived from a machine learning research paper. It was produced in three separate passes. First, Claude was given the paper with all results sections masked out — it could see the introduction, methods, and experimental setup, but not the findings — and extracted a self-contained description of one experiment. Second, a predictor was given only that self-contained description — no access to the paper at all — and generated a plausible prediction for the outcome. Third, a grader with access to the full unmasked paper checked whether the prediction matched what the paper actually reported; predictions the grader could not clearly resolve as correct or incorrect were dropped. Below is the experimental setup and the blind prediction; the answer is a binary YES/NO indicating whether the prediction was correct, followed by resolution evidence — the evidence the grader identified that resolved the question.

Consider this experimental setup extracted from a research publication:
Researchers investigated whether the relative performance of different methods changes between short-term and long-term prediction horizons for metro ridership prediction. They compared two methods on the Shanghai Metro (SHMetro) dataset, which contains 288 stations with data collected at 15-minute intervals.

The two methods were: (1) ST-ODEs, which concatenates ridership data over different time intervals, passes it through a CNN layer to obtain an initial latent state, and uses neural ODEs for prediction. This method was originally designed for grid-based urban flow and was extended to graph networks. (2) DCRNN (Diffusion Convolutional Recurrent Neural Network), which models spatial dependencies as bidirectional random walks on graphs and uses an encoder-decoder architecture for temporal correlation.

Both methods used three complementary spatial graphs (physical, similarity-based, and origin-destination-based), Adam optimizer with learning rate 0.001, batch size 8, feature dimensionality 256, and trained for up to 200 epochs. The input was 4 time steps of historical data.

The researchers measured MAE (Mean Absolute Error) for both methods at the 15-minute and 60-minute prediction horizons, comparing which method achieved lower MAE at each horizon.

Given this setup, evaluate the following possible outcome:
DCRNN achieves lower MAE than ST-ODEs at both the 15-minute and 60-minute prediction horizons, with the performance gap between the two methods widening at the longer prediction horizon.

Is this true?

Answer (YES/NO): NO